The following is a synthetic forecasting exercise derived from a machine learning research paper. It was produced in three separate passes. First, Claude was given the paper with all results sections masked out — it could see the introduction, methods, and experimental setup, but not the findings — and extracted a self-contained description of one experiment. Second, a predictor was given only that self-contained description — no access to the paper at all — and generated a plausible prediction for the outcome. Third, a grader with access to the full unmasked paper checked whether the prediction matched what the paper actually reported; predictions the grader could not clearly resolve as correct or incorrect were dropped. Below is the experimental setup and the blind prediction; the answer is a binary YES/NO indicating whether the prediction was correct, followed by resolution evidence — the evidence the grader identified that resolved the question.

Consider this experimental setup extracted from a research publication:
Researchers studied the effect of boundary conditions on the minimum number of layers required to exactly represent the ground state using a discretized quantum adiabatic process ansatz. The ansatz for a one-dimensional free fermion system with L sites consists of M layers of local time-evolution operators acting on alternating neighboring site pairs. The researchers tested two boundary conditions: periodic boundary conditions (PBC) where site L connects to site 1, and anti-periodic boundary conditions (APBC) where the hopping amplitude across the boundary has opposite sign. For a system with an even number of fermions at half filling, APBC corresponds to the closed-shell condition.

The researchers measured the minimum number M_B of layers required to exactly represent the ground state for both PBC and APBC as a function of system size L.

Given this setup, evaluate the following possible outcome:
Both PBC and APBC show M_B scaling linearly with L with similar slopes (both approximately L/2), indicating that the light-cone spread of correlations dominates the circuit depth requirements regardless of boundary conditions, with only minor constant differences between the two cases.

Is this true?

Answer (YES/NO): NO